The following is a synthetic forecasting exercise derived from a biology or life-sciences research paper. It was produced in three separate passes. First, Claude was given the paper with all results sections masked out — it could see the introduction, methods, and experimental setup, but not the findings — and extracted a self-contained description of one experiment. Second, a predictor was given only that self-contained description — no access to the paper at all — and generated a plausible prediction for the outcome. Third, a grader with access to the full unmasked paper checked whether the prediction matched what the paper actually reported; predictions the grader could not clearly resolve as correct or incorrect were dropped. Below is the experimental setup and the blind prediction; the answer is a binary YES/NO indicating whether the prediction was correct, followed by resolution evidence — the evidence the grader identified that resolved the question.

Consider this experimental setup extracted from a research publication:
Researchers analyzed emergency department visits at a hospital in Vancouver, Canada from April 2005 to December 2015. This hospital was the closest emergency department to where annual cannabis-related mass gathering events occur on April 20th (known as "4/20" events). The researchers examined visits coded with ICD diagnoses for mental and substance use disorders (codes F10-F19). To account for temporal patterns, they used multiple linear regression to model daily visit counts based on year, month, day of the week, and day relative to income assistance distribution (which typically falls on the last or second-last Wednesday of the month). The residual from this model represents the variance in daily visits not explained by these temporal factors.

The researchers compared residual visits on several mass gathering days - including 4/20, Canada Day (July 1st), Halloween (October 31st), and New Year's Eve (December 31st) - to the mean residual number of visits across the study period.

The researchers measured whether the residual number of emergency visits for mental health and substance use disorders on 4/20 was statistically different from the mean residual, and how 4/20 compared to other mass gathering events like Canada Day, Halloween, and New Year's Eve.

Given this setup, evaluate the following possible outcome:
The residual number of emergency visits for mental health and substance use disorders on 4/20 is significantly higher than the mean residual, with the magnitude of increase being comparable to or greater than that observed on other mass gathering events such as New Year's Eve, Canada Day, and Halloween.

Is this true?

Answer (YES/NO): YES